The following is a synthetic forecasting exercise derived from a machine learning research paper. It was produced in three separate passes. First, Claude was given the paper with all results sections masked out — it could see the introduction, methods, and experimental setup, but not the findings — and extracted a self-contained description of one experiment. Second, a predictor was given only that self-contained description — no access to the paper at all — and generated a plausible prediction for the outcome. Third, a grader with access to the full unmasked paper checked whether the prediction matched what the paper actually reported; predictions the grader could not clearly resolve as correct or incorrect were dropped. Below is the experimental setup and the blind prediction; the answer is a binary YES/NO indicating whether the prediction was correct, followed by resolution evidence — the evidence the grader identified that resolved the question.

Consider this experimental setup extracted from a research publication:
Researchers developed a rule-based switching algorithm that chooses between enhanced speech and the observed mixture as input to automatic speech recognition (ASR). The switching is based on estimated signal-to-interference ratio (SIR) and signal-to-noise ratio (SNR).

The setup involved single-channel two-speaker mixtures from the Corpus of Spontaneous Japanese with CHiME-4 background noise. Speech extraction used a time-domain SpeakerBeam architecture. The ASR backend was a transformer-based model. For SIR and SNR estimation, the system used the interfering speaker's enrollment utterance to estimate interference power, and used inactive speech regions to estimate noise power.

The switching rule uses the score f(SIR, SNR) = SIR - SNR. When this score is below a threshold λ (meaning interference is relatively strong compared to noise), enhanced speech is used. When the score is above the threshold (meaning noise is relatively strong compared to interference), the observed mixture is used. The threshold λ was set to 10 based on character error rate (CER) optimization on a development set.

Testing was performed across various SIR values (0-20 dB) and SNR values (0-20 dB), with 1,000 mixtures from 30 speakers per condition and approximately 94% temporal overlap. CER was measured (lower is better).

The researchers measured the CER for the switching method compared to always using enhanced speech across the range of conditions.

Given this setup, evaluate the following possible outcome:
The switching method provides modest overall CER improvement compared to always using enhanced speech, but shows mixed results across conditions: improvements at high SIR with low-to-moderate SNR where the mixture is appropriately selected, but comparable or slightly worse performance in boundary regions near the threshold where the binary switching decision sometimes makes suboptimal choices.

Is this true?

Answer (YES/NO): NO